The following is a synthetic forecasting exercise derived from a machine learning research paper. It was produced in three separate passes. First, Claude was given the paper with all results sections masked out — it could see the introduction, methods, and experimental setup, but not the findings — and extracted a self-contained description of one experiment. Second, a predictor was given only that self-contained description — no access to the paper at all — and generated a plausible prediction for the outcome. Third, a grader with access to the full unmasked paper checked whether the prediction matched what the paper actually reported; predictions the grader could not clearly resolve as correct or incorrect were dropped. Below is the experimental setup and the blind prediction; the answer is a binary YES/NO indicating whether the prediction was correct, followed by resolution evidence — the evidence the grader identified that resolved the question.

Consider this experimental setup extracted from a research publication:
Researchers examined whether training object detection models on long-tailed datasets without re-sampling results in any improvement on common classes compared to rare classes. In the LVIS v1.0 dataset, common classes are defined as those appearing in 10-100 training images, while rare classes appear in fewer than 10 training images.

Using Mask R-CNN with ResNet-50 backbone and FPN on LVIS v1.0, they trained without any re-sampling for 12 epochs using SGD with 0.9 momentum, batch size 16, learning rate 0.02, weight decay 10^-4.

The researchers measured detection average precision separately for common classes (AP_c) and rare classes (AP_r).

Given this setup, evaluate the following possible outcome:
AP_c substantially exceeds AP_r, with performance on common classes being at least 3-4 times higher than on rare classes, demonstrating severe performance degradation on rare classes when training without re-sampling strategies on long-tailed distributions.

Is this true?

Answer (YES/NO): NO